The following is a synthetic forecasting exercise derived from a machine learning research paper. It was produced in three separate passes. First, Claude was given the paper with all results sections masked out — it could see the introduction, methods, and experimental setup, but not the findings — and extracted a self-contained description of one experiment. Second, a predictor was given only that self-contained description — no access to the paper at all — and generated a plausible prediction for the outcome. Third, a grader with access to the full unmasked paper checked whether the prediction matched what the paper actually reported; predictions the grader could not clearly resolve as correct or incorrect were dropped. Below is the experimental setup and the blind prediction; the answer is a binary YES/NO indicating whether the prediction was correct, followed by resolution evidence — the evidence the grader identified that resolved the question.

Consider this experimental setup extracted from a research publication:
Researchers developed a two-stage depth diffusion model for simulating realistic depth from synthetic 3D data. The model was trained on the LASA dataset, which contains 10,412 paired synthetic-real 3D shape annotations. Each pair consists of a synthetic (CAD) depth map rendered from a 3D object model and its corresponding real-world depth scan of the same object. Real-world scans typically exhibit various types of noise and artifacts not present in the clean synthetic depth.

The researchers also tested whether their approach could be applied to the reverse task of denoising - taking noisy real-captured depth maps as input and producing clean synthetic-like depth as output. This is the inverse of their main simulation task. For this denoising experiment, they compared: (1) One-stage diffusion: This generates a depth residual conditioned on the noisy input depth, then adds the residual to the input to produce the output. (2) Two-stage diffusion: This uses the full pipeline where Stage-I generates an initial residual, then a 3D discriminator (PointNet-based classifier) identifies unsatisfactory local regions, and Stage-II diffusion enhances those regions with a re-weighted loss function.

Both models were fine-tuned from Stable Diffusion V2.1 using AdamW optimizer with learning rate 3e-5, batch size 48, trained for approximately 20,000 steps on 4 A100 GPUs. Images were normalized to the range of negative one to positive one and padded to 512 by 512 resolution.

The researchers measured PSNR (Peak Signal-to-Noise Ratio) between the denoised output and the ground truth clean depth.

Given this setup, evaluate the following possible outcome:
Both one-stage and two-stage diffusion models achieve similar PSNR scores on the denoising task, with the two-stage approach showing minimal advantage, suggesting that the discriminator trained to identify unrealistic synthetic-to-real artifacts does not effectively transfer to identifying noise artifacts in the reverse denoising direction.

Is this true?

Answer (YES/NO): YES